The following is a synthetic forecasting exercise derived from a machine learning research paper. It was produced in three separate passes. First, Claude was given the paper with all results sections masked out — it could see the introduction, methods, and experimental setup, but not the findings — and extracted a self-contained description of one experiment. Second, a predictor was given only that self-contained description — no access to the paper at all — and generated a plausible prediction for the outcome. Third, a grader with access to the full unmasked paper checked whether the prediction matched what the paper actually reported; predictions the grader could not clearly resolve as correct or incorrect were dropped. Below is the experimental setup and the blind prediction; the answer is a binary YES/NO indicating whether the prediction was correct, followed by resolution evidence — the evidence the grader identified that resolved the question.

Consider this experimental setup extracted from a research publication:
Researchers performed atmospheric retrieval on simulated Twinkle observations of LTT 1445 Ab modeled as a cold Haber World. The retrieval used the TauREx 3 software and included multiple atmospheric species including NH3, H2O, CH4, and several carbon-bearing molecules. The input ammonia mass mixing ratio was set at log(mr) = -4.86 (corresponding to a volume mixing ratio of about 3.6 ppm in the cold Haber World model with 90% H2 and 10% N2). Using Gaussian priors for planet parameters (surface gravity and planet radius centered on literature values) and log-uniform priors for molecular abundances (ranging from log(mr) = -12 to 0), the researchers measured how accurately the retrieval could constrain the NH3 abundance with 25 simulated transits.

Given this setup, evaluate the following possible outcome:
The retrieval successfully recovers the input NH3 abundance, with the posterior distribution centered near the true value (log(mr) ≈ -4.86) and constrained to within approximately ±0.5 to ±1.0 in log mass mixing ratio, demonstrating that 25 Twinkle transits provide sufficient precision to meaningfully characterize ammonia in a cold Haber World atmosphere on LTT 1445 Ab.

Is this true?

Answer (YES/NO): YES